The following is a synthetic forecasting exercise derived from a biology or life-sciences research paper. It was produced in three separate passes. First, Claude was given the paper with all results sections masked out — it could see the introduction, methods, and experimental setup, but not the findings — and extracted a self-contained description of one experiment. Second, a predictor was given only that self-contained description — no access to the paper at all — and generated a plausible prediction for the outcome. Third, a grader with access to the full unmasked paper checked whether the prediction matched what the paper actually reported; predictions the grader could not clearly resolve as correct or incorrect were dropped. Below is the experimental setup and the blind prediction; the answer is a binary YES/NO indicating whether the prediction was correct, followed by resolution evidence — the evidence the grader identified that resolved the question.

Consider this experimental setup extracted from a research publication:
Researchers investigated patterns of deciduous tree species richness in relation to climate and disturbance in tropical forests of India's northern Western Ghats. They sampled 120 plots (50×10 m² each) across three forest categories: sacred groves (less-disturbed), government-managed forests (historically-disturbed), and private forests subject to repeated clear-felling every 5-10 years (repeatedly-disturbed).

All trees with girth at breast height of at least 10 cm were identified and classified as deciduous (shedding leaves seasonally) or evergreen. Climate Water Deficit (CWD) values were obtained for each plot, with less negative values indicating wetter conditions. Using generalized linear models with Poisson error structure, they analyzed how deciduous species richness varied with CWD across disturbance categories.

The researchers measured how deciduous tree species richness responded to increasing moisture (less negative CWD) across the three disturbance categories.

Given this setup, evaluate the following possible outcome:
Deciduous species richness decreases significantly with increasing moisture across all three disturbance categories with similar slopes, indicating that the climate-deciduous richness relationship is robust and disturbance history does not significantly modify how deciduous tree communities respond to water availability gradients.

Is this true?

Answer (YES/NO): NO